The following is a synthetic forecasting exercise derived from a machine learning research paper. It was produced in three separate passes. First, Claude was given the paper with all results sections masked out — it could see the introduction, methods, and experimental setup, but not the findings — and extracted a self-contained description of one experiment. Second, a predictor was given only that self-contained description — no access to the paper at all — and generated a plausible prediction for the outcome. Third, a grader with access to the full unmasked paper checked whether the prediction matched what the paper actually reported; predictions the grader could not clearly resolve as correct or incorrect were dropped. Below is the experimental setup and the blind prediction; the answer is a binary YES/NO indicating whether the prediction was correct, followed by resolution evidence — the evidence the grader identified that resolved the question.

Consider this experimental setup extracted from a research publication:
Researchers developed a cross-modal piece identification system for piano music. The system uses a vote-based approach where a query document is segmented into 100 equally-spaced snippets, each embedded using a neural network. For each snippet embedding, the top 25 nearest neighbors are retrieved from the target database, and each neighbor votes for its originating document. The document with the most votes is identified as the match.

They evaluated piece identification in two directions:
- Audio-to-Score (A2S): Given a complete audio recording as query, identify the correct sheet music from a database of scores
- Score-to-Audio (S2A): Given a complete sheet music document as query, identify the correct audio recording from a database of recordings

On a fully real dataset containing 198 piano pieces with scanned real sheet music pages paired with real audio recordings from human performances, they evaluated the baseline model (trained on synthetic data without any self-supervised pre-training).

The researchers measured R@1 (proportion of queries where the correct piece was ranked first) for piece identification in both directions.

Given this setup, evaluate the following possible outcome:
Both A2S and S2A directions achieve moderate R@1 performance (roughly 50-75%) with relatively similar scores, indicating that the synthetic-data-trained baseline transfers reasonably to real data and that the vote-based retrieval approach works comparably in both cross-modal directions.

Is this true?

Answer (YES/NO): NO